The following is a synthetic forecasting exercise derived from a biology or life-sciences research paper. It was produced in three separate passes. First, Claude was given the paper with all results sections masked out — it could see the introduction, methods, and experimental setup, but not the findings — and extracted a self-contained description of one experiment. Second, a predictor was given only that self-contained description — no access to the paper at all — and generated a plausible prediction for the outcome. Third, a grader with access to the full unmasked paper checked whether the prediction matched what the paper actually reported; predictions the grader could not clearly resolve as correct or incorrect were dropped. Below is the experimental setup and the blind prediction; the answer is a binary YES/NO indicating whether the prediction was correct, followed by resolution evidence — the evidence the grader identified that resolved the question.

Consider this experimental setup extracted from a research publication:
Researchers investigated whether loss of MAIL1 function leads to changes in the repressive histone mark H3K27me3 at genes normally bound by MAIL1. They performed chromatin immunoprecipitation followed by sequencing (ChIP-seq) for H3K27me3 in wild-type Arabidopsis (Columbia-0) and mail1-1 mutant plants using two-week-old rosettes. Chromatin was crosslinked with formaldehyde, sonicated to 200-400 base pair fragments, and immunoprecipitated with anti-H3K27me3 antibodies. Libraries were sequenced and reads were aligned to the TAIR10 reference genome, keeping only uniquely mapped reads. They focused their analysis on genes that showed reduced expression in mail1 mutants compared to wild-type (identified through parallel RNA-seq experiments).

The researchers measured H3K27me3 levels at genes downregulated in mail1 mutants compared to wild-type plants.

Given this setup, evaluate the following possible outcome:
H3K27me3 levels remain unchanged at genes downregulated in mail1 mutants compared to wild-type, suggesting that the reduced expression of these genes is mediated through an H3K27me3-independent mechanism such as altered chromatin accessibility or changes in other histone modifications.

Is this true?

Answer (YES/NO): NO